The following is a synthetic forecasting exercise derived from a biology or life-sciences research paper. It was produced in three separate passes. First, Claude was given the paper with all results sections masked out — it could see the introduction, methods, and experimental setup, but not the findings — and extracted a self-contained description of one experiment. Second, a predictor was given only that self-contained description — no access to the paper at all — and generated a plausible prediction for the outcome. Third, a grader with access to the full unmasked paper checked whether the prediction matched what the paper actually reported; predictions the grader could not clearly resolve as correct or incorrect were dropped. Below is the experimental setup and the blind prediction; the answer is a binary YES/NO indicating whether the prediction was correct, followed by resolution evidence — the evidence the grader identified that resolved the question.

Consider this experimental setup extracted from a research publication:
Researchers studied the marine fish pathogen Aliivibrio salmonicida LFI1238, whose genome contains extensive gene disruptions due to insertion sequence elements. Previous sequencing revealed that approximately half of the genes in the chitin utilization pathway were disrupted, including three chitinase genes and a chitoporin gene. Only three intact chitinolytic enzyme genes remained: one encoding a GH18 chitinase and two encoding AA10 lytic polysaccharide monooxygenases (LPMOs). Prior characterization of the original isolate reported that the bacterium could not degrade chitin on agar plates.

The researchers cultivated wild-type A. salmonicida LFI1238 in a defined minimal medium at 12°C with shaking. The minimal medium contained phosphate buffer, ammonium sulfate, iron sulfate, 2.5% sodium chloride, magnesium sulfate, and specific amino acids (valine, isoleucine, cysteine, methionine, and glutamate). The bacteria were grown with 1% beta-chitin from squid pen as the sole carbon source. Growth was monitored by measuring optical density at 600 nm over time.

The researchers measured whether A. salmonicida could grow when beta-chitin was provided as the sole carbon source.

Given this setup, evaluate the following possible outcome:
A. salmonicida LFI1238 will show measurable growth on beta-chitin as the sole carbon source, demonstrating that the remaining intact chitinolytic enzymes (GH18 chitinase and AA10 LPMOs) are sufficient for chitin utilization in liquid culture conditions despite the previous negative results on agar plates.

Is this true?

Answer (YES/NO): YES